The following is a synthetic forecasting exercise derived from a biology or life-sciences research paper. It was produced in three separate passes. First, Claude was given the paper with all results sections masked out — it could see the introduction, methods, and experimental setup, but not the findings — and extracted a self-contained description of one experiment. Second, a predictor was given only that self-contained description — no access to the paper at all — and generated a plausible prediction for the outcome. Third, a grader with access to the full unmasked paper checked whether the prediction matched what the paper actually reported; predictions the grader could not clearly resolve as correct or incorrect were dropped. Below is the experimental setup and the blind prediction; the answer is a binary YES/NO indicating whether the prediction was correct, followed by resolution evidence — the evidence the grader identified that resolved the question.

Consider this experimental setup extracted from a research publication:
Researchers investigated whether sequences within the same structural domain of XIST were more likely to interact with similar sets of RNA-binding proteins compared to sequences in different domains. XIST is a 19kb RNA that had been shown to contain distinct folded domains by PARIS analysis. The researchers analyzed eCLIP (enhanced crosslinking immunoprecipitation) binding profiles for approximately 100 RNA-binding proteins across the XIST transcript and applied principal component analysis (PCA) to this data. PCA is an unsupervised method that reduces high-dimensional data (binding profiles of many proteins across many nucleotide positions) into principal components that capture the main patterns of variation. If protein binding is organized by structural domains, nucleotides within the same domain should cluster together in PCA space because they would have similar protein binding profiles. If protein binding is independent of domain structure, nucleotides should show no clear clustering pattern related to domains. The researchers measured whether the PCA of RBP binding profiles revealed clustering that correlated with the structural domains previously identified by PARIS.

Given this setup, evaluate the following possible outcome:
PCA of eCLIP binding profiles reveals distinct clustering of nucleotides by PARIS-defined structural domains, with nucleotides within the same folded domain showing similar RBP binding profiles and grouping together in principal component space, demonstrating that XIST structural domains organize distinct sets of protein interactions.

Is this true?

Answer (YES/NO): YES